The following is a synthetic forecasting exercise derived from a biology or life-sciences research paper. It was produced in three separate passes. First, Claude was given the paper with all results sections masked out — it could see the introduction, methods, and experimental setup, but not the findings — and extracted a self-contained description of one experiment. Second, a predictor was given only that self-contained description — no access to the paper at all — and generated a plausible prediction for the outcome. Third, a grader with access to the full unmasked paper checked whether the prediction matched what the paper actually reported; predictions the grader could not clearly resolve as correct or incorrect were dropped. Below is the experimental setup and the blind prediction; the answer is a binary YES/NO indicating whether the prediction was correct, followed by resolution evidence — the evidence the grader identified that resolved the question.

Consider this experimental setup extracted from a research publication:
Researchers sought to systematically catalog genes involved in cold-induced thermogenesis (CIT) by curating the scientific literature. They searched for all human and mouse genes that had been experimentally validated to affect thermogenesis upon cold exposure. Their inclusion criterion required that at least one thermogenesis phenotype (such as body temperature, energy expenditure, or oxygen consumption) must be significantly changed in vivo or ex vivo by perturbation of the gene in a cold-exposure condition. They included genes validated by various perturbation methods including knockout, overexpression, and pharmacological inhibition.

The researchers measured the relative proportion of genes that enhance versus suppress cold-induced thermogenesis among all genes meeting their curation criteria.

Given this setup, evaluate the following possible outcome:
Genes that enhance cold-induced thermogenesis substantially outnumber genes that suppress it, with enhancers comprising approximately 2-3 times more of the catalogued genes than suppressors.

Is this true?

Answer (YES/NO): YES